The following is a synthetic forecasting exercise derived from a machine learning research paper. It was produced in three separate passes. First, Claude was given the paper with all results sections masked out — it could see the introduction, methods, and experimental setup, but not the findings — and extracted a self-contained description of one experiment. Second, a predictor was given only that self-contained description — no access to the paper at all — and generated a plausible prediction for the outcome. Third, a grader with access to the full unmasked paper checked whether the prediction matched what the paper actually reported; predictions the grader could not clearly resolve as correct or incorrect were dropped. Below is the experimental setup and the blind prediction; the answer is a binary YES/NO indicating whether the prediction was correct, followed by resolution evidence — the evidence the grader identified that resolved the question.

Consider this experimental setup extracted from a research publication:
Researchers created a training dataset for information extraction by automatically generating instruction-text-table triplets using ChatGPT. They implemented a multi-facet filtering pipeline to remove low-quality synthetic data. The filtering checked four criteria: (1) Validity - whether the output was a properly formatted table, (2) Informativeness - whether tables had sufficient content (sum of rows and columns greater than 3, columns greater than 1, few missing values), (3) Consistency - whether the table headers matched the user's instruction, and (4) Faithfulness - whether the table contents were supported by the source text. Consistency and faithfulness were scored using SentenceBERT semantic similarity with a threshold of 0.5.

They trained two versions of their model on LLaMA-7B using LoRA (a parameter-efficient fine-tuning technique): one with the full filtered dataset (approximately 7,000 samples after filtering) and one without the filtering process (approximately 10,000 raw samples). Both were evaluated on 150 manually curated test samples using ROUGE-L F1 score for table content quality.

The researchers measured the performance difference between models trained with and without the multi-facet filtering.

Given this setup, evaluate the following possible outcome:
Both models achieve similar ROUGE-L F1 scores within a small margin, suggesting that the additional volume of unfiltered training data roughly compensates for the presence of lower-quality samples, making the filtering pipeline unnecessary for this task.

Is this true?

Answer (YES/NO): NO